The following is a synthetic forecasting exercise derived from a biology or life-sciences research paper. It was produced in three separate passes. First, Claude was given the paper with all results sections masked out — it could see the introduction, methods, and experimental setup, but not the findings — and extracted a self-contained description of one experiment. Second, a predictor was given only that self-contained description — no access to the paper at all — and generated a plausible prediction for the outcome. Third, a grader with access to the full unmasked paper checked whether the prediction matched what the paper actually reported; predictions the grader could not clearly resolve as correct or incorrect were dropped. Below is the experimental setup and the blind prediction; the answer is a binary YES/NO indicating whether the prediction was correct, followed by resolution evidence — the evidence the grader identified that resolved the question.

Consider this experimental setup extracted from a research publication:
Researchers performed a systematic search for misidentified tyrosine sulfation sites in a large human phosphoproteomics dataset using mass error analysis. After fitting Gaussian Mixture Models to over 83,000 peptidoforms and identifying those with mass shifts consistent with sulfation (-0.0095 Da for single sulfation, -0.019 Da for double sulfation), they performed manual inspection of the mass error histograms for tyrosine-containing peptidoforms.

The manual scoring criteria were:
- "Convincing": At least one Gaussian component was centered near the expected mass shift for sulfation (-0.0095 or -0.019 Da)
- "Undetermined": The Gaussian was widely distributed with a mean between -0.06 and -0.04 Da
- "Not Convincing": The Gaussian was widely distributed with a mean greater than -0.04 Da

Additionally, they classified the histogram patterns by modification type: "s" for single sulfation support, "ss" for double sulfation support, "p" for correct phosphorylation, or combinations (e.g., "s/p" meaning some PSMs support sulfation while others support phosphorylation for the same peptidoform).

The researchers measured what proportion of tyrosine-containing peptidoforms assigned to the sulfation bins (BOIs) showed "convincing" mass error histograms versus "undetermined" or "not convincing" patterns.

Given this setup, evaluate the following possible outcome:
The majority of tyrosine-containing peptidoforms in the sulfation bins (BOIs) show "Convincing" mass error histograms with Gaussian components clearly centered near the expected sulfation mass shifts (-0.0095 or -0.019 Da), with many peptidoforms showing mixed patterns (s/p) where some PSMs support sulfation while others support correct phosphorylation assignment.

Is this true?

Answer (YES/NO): NO